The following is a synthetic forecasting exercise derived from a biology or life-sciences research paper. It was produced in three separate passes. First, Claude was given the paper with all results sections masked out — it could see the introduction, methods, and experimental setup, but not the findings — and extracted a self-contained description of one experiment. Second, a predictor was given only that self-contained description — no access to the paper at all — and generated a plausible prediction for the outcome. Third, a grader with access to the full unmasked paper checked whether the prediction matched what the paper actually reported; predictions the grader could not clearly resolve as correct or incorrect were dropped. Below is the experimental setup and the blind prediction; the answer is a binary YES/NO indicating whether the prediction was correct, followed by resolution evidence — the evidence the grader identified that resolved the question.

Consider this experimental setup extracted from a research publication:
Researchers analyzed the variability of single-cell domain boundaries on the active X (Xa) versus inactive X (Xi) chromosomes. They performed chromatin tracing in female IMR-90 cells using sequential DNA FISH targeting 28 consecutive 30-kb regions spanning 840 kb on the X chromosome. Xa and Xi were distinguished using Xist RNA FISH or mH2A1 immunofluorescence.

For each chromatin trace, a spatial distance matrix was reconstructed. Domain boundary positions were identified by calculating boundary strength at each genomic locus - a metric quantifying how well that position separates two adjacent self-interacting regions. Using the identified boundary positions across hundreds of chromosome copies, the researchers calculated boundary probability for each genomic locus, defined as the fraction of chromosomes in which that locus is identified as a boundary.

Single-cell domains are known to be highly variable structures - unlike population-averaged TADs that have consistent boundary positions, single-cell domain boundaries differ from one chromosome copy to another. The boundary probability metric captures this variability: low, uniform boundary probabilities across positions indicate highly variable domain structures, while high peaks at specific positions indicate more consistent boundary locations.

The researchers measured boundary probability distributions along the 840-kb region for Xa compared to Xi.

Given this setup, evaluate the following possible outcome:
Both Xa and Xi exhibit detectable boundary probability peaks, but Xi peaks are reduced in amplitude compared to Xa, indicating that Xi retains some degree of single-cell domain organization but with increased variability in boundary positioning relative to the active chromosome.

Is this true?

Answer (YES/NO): NO